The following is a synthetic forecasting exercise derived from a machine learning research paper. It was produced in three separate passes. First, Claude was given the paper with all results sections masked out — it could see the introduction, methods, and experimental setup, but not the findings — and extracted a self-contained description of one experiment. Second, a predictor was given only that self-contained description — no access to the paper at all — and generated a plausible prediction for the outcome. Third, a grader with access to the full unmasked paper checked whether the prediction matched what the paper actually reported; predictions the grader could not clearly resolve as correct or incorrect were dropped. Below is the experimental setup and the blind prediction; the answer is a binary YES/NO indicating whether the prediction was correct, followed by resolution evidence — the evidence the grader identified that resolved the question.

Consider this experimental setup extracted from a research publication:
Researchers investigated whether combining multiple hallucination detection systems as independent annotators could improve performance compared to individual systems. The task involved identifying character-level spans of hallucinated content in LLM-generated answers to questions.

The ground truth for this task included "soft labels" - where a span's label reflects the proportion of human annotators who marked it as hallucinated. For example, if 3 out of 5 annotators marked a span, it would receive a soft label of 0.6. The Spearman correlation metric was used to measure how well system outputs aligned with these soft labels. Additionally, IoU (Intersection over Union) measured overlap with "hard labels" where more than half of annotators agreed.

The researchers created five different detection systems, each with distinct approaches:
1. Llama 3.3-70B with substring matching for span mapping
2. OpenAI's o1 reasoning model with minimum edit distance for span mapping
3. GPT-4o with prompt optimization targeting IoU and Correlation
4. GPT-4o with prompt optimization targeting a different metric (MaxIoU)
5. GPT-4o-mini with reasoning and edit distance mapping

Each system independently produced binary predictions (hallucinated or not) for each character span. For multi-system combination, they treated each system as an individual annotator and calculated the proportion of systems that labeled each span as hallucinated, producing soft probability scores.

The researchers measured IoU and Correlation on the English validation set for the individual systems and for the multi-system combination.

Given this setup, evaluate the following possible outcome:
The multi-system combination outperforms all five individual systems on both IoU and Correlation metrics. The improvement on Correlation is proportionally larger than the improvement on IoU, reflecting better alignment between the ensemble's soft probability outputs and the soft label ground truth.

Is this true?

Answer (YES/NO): YES